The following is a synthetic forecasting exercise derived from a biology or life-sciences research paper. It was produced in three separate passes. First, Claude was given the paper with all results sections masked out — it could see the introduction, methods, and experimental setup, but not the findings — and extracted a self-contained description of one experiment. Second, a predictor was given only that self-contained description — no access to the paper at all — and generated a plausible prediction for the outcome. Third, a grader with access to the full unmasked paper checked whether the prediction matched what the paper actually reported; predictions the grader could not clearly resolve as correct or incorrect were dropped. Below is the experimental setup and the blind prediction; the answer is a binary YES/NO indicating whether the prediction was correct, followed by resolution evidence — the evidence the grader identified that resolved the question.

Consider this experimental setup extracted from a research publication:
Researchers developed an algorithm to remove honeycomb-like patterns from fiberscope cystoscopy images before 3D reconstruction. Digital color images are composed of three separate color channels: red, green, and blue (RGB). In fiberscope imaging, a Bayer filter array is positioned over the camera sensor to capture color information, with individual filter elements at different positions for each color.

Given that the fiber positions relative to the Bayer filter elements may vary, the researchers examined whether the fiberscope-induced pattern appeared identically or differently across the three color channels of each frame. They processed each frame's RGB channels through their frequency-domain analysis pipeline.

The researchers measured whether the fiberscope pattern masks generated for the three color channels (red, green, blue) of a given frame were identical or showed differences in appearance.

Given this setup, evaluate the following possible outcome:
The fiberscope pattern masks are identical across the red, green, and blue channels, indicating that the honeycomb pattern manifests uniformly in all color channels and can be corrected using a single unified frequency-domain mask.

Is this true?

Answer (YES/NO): NO